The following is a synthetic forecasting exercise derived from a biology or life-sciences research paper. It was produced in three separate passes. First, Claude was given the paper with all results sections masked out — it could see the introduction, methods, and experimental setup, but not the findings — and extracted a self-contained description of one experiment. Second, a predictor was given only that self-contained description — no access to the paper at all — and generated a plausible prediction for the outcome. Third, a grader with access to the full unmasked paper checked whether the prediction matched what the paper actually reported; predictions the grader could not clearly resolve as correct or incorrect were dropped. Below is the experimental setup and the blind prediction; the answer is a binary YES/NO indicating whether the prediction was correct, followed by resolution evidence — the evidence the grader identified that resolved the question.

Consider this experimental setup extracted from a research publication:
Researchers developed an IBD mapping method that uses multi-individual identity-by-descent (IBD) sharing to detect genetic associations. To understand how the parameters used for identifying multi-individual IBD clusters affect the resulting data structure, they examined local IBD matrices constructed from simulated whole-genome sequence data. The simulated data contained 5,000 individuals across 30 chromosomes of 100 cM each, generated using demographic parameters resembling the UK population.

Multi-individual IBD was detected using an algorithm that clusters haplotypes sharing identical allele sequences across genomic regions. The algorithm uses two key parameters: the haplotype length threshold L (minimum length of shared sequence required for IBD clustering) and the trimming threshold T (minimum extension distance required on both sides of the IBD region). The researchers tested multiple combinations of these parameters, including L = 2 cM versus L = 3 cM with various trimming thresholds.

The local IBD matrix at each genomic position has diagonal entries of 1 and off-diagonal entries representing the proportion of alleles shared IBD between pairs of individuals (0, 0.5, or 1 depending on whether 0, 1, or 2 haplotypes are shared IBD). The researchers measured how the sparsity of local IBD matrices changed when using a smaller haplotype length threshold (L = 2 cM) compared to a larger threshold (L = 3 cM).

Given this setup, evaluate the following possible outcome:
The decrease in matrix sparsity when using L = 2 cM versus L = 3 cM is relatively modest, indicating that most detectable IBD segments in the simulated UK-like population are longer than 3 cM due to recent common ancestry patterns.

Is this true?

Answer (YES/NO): NO